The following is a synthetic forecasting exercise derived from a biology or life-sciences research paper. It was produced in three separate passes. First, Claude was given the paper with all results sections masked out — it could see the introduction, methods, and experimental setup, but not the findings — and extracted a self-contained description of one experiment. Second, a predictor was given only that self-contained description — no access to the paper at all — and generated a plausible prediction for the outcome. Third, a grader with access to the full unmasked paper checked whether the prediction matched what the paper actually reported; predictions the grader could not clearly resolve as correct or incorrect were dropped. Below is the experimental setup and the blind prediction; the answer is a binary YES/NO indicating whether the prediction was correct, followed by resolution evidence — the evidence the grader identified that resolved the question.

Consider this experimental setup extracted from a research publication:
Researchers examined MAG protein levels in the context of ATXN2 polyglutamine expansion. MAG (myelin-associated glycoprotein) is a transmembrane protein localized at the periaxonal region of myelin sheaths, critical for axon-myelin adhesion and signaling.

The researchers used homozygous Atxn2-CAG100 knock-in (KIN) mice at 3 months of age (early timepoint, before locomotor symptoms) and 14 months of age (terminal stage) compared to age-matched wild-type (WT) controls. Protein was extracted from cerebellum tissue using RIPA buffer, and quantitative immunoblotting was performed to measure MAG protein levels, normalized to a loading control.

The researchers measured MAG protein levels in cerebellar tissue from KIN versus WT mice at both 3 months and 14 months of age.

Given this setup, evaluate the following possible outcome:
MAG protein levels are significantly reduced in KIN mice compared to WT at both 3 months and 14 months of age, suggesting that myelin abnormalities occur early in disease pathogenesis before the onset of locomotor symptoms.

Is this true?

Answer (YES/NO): YES